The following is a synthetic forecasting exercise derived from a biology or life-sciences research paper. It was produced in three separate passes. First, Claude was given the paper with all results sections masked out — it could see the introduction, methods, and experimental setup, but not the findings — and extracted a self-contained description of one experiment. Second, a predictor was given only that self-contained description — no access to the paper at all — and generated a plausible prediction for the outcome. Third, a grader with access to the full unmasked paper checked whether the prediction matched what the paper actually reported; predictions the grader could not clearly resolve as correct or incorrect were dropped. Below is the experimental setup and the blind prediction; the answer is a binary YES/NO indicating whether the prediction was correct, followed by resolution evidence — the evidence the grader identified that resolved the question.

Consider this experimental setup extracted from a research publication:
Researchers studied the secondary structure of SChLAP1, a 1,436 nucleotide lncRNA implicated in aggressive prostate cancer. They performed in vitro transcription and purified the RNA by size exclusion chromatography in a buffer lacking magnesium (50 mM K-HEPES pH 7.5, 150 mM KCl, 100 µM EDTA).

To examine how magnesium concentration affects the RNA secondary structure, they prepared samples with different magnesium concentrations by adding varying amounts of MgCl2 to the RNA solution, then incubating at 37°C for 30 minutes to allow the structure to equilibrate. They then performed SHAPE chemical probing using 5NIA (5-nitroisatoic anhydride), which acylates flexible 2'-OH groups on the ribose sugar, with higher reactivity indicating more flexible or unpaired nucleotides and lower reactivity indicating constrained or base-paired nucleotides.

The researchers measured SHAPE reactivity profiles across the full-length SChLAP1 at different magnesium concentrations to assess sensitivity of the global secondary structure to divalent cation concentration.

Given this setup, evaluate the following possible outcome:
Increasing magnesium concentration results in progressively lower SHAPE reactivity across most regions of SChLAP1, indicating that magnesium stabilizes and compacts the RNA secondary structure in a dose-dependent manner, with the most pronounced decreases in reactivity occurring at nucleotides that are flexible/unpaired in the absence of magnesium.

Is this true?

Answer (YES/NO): NO